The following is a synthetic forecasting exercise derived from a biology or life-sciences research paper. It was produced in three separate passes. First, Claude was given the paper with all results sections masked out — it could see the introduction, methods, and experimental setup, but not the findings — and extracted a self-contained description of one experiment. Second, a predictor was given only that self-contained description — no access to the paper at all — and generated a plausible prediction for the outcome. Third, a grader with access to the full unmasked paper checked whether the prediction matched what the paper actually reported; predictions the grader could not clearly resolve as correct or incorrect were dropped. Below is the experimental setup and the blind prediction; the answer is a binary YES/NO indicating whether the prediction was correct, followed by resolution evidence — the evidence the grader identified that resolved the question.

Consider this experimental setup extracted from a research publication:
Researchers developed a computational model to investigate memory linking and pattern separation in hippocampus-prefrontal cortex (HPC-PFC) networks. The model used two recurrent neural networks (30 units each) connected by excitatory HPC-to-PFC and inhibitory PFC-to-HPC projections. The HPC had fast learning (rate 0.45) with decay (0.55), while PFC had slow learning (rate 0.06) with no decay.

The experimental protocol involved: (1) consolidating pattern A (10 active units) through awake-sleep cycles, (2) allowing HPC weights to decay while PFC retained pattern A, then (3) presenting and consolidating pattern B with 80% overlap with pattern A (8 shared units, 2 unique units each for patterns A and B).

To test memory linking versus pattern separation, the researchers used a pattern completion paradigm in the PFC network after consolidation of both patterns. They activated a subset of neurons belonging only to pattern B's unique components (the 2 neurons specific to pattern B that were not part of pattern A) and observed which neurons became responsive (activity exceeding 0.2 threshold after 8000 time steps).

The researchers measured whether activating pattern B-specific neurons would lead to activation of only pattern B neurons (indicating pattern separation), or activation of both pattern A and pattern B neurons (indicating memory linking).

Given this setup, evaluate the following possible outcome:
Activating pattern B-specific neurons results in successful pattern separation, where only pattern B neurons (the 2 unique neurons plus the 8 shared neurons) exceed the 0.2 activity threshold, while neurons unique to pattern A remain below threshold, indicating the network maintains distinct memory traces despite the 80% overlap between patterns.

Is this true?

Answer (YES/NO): NO